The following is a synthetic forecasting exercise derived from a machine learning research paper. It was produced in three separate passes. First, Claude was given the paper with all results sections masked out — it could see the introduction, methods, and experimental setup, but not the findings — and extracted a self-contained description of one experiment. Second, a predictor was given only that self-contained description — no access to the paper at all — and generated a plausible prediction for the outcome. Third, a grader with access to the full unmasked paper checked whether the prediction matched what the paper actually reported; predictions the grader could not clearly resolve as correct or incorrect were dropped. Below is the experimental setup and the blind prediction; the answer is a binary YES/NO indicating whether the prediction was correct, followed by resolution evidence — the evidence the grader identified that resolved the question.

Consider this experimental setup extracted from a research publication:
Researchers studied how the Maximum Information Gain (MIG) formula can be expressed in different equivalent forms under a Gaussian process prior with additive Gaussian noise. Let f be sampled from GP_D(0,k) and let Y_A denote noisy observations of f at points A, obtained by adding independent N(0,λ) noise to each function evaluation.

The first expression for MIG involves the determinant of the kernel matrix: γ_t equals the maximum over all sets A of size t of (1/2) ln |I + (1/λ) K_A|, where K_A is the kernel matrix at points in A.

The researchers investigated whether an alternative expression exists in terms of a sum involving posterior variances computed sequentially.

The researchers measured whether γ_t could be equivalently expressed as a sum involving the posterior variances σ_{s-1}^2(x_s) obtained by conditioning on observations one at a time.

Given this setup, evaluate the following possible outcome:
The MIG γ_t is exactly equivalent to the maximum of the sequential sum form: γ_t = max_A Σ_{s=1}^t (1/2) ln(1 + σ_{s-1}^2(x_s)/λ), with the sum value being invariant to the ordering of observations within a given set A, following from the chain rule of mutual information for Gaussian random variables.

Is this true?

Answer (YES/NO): YES